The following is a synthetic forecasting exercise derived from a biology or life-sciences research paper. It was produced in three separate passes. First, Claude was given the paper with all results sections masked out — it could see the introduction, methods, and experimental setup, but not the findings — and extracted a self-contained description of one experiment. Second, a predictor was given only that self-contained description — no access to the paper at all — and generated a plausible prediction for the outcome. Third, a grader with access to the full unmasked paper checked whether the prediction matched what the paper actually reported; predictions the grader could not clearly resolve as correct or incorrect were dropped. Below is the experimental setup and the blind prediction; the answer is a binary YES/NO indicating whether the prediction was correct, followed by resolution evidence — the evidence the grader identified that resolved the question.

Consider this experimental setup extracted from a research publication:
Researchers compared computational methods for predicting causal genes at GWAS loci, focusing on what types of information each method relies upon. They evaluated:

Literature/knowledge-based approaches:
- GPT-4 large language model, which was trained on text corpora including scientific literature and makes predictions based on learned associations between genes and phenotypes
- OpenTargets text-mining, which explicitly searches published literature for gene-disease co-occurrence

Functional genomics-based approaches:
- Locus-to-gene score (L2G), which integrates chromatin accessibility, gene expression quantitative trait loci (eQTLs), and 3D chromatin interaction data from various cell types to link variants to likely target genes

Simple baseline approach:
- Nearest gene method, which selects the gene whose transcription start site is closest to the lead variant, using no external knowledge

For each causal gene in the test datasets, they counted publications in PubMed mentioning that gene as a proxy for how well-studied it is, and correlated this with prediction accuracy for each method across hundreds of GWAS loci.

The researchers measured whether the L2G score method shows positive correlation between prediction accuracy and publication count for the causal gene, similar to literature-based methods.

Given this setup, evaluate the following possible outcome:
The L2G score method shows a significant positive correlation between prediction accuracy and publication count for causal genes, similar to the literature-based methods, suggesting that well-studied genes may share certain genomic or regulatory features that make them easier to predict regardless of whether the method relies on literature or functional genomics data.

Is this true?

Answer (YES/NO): NO